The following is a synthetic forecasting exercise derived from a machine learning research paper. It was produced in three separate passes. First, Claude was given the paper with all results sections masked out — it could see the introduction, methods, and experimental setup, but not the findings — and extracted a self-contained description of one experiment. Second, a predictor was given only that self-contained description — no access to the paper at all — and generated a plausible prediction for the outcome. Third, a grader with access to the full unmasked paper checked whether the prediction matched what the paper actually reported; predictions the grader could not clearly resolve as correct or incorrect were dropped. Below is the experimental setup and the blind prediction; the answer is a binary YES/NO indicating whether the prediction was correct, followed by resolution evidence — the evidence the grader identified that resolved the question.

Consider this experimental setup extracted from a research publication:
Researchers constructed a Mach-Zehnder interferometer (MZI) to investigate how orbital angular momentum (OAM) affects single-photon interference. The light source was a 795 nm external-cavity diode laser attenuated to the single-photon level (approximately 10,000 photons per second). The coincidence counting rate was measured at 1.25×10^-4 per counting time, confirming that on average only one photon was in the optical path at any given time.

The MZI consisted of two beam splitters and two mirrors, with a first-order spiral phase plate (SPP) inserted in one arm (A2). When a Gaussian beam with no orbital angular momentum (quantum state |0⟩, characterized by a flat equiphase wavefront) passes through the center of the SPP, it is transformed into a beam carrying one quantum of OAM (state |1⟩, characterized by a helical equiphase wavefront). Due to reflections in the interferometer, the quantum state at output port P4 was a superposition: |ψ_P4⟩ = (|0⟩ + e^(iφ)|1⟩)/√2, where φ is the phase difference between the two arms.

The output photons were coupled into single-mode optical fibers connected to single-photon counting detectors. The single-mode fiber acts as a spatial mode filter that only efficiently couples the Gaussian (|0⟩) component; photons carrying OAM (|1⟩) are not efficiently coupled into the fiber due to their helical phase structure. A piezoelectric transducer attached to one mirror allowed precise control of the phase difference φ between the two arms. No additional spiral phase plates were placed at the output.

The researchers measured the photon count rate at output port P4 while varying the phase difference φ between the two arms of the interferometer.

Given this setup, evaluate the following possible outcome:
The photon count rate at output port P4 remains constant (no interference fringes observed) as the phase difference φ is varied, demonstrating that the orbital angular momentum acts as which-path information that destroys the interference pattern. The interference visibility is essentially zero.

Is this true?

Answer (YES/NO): YES